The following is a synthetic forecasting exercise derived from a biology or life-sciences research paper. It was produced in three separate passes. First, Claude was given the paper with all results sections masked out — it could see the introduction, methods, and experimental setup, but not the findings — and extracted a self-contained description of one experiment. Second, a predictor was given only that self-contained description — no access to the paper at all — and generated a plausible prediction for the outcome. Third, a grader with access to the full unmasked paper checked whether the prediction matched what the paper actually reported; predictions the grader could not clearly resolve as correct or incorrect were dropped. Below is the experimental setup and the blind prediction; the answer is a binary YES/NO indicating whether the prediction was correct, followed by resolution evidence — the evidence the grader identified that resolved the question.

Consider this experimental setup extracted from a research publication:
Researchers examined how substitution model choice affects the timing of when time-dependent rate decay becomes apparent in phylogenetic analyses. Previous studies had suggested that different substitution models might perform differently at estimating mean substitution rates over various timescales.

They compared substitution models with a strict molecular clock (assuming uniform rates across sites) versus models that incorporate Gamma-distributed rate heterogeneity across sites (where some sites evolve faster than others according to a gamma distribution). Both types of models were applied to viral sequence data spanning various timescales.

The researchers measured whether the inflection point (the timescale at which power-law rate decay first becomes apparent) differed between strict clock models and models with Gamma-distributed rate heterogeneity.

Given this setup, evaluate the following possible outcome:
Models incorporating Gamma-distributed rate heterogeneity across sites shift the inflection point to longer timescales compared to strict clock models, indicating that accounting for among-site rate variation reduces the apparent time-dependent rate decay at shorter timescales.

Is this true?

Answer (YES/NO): YES